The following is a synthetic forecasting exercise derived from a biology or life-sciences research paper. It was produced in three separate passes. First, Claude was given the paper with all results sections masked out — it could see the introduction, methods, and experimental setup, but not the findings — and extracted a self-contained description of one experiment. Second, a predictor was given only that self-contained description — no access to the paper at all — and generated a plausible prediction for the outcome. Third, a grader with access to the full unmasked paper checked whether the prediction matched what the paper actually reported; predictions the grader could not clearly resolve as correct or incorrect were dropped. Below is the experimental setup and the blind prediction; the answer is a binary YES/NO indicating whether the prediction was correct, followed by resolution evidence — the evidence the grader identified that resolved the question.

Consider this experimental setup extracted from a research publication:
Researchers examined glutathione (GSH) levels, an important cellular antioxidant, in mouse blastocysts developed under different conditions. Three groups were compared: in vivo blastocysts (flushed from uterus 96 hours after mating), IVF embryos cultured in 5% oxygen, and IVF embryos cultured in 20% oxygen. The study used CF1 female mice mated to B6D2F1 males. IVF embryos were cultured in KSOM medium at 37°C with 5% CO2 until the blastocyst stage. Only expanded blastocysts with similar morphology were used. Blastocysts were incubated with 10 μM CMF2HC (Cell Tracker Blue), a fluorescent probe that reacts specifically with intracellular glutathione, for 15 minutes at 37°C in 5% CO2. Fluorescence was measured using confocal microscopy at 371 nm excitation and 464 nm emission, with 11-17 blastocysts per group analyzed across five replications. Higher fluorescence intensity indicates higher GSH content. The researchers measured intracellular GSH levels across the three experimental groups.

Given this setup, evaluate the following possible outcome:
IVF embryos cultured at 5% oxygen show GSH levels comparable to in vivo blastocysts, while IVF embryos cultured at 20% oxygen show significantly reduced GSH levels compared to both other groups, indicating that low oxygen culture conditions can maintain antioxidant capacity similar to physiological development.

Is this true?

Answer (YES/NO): NO